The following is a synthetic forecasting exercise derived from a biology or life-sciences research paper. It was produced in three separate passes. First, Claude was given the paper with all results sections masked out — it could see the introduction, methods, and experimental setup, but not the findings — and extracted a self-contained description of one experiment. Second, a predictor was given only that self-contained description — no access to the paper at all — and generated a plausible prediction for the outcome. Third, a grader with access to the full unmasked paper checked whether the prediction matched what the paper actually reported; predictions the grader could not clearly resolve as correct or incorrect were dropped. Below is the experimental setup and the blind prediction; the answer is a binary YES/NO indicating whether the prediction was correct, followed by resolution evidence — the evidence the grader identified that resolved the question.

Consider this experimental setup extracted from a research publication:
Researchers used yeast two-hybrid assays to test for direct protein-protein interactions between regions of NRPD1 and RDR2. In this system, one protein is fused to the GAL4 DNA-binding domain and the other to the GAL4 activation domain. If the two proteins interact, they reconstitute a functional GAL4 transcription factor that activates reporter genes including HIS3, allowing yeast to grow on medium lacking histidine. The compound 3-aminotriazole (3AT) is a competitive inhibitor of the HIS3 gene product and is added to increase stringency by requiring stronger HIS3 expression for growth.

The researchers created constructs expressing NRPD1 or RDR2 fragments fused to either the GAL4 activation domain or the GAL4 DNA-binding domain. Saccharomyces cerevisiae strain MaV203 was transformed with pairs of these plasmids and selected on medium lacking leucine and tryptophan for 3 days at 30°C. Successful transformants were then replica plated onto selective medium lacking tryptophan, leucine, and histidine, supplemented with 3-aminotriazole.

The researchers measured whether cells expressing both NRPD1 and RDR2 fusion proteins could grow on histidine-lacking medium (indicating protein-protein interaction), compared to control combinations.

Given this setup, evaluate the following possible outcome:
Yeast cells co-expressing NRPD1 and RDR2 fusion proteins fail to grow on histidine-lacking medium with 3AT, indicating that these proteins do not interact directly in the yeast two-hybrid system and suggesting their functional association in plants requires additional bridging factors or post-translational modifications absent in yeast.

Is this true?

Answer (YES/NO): NO